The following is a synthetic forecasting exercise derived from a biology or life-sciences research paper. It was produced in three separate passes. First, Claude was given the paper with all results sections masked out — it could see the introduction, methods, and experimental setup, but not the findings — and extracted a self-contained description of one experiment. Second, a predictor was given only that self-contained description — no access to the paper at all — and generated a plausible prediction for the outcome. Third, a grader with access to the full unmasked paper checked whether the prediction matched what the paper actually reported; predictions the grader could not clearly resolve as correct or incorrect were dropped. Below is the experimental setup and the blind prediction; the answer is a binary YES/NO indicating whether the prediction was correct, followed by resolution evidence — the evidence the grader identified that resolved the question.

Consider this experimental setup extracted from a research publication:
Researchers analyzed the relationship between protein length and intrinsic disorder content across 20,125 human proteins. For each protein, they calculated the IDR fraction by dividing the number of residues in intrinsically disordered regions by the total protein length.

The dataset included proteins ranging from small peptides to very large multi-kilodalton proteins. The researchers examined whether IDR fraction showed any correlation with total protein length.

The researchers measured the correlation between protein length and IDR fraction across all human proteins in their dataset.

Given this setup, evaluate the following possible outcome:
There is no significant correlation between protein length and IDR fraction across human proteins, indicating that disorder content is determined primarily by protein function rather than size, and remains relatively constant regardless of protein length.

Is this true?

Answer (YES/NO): NO